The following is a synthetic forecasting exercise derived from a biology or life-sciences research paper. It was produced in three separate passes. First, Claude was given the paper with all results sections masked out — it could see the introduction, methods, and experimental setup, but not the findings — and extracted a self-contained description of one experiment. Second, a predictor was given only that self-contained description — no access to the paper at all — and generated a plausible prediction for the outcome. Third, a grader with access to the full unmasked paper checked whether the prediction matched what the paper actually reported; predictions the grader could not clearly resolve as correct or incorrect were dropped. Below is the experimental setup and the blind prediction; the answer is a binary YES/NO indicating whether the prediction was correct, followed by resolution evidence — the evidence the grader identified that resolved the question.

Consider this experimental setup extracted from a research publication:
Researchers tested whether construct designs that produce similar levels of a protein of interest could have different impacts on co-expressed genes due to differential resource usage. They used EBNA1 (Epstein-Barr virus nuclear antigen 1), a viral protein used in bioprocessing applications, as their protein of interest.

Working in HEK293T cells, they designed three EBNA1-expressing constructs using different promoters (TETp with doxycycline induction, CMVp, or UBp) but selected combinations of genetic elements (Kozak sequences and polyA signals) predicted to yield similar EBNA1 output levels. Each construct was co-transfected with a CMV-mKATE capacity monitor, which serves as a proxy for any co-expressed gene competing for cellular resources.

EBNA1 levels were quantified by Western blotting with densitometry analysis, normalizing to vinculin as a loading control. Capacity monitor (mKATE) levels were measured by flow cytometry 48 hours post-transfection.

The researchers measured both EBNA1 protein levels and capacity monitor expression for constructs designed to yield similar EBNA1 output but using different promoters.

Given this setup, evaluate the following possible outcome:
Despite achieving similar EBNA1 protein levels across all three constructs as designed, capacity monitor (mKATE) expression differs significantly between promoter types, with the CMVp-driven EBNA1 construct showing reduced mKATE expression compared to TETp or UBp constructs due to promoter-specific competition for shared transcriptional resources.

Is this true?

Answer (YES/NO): NO